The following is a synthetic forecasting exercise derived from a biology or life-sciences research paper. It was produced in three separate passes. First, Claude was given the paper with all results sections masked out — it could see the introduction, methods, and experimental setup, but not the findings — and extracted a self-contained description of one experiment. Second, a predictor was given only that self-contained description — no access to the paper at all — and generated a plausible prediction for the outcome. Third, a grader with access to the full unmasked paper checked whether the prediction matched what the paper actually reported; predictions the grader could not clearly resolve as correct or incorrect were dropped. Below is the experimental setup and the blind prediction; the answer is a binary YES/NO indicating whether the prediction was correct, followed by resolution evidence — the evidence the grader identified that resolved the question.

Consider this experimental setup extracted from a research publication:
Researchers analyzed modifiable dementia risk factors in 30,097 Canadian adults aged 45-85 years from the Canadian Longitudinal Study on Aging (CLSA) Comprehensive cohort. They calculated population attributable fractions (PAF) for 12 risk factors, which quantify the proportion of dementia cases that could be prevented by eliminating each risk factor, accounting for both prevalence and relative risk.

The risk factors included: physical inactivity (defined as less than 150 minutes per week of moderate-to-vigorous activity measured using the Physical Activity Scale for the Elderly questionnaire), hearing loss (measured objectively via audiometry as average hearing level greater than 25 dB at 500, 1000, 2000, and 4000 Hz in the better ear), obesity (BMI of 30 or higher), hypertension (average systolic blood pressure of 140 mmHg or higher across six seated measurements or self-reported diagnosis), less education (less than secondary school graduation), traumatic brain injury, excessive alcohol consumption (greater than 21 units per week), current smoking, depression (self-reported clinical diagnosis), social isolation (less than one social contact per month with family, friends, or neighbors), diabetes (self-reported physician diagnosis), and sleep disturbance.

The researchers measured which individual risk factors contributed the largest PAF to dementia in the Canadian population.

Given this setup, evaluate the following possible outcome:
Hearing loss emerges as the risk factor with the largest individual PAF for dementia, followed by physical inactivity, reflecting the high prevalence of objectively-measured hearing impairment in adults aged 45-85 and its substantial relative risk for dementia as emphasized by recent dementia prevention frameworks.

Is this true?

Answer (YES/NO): NO